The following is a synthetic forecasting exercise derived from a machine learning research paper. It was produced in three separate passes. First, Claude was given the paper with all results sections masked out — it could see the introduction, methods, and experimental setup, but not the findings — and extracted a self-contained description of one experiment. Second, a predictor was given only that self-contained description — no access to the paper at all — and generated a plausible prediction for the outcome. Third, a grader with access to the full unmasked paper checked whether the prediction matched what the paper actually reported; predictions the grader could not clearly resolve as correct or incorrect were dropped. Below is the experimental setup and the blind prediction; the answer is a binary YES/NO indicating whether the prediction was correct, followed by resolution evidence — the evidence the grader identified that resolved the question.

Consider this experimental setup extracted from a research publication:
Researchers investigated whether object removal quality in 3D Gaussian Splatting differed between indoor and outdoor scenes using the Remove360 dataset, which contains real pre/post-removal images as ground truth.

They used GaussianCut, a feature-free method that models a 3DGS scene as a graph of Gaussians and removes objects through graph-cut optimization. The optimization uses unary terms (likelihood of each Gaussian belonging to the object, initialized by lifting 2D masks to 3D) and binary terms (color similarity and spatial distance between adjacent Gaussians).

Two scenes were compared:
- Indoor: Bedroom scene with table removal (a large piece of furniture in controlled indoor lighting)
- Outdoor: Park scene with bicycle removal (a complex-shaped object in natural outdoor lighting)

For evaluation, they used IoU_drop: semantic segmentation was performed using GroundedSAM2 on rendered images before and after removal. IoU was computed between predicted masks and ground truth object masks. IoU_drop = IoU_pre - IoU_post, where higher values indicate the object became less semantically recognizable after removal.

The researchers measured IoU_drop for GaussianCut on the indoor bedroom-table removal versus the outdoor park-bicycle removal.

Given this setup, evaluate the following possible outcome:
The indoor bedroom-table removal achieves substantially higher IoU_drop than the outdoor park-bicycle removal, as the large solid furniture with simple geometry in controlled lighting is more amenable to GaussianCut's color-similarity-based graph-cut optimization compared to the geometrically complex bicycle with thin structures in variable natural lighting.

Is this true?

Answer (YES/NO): NO